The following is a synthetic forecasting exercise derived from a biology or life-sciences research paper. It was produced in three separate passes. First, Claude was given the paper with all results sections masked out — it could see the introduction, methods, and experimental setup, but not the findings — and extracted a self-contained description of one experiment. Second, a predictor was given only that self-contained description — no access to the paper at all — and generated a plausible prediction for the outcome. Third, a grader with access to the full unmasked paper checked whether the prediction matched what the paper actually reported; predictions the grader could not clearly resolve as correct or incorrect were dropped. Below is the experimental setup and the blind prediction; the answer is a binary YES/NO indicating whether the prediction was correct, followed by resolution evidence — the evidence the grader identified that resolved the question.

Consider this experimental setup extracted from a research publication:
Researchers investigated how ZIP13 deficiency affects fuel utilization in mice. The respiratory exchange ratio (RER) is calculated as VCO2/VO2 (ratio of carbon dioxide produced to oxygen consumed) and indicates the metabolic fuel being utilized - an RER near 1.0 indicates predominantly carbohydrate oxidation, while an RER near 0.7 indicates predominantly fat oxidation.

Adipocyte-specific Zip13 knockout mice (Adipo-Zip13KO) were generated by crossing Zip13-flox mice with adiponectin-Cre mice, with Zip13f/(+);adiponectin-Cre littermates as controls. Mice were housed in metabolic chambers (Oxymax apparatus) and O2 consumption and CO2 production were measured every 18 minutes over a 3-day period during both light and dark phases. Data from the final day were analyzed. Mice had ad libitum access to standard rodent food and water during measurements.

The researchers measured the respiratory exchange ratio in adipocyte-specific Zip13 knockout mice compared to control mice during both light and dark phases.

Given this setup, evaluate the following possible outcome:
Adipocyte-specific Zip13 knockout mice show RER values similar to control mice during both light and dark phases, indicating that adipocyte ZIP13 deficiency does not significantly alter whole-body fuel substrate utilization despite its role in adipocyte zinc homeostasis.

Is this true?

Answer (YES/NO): NO